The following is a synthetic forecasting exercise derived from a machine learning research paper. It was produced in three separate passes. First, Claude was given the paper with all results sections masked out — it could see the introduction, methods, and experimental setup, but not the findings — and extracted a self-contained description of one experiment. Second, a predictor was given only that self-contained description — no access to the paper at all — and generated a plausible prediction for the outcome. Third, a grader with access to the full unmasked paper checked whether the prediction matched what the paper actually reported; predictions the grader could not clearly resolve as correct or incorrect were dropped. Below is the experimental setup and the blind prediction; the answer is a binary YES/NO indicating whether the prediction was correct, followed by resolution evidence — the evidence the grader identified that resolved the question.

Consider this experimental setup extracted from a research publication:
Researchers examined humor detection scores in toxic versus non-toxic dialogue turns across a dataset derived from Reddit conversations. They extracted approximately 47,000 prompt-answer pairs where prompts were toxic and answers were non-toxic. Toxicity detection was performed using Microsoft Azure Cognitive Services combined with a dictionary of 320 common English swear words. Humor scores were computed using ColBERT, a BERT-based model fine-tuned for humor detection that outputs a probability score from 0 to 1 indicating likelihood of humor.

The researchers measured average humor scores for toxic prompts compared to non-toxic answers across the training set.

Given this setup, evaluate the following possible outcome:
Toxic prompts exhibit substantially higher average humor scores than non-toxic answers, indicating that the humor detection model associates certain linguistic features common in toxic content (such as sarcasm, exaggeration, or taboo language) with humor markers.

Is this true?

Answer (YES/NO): YES